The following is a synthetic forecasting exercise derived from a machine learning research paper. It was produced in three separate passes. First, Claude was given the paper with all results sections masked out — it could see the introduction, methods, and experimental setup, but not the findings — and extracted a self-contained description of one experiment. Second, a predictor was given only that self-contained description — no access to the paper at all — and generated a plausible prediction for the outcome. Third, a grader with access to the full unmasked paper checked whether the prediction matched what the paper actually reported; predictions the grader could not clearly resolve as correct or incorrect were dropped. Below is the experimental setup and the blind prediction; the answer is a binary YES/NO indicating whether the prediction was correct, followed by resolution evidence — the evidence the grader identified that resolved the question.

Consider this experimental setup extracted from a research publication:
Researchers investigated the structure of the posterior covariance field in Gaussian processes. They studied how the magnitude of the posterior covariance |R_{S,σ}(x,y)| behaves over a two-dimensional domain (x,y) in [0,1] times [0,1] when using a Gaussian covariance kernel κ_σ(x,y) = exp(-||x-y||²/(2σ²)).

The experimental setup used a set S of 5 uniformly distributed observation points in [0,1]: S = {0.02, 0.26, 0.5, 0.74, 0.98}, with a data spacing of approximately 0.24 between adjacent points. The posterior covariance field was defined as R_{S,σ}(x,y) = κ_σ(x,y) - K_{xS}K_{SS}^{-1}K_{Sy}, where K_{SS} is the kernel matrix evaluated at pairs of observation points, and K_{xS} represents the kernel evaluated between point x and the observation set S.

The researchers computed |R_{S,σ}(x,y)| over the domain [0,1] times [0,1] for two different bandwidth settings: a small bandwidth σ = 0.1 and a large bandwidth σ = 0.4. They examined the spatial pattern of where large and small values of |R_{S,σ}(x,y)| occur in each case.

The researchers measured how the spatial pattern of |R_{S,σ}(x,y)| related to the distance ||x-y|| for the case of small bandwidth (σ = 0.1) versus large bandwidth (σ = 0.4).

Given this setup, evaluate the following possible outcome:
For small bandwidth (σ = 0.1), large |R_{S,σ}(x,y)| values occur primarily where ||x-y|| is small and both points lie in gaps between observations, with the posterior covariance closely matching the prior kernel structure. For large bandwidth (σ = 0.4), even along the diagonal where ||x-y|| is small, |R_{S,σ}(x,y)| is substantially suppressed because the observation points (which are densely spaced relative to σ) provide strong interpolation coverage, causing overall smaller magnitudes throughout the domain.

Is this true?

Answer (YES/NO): NO